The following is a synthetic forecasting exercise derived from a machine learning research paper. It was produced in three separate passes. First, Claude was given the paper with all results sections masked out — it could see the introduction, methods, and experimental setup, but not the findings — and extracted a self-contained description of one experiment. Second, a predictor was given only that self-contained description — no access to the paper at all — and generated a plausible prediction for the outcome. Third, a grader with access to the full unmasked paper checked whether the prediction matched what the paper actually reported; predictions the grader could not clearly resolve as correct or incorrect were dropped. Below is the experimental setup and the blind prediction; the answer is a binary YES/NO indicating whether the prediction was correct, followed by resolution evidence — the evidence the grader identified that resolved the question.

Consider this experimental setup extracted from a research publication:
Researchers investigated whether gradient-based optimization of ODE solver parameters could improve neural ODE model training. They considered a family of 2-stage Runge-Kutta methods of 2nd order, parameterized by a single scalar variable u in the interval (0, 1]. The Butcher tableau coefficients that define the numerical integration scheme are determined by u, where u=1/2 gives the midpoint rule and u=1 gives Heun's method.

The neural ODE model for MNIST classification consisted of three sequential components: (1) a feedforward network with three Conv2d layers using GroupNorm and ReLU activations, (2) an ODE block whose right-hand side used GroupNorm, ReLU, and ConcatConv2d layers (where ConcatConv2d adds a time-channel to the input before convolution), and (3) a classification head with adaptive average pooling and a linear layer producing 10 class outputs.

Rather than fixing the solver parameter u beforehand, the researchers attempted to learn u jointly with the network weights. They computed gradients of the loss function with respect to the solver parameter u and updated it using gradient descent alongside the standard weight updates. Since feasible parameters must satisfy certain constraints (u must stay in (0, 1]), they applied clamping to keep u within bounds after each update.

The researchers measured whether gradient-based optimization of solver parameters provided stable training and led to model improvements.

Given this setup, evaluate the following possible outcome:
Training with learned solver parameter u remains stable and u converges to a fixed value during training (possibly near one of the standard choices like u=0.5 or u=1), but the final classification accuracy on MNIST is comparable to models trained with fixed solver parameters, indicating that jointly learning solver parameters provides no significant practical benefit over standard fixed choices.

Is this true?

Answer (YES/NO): NO